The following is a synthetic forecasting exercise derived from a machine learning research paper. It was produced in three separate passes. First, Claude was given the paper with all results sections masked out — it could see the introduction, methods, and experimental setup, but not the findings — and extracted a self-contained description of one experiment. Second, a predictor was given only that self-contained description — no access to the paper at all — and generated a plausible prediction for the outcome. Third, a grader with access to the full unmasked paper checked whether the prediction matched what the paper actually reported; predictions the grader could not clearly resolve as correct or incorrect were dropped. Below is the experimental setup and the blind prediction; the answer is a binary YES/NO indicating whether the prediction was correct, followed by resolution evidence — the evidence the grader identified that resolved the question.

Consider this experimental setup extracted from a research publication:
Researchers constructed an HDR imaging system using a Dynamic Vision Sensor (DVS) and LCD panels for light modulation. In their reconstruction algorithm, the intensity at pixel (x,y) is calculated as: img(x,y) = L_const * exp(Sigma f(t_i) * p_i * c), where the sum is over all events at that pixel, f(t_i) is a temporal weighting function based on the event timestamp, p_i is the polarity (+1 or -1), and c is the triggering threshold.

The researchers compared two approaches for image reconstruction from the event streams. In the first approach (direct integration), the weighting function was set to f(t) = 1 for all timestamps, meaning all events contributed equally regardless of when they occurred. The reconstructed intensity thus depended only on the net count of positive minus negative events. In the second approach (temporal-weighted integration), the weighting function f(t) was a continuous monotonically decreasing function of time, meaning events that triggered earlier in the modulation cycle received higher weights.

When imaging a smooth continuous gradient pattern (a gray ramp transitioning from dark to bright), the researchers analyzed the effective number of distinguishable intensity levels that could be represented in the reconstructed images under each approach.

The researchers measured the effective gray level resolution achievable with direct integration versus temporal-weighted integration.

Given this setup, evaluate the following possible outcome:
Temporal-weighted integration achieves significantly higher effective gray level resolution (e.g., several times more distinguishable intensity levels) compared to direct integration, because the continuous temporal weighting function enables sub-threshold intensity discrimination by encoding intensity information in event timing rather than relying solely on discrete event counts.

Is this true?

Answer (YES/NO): YES